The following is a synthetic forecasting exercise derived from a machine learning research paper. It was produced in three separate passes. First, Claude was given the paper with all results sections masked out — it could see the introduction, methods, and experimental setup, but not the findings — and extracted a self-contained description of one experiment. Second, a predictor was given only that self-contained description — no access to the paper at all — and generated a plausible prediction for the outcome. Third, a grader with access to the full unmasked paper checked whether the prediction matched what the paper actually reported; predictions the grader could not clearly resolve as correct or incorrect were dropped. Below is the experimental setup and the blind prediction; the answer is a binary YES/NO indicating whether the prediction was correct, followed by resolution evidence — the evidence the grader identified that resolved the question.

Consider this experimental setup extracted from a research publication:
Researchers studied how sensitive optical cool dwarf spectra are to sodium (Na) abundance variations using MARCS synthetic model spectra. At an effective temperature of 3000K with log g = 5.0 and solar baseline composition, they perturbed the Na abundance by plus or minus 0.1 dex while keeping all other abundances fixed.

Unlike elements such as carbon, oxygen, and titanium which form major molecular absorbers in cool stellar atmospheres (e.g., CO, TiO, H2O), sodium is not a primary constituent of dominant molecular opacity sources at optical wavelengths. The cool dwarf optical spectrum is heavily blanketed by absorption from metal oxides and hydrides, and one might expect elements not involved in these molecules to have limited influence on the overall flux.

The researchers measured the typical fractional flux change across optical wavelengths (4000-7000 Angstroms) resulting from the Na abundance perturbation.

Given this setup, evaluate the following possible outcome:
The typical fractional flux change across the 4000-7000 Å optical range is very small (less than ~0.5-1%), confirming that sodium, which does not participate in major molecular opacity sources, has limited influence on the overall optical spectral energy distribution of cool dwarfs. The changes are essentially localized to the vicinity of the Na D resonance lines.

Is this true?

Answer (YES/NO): NO